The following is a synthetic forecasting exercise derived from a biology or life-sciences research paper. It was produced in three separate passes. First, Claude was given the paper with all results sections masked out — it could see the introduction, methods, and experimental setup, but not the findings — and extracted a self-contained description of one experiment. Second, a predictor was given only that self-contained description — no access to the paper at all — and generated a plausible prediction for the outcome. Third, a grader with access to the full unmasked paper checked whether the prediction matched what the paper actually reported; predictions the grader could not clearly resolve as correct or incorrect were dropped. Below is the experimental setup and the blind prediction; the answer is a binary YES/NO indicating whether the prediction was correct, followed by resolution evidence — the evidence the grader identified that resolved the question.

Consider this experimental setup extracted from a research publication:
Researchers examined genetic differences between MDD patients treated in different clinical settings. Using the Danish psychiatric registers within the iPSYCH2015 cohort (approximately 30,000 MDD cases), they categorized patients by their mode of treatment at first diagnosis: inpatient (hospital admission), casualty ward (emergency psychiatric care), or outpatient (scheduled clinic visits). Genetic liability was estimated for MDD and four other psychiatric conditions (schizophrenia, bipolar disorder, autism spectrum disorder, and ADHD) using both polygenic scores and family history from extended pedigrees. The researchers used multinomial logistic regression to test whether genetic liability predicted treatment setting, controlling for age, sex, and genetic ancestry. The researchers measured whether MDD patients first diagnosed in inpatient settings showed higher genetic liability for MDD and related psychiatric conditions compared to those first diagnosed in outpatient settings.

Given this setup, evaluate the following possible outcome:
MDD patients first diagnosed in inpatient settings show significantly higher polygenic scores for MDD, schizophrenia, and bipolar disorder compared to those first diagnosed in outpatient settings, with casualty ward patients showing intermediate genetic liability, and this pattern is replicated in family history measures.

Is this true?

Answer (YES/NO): NO